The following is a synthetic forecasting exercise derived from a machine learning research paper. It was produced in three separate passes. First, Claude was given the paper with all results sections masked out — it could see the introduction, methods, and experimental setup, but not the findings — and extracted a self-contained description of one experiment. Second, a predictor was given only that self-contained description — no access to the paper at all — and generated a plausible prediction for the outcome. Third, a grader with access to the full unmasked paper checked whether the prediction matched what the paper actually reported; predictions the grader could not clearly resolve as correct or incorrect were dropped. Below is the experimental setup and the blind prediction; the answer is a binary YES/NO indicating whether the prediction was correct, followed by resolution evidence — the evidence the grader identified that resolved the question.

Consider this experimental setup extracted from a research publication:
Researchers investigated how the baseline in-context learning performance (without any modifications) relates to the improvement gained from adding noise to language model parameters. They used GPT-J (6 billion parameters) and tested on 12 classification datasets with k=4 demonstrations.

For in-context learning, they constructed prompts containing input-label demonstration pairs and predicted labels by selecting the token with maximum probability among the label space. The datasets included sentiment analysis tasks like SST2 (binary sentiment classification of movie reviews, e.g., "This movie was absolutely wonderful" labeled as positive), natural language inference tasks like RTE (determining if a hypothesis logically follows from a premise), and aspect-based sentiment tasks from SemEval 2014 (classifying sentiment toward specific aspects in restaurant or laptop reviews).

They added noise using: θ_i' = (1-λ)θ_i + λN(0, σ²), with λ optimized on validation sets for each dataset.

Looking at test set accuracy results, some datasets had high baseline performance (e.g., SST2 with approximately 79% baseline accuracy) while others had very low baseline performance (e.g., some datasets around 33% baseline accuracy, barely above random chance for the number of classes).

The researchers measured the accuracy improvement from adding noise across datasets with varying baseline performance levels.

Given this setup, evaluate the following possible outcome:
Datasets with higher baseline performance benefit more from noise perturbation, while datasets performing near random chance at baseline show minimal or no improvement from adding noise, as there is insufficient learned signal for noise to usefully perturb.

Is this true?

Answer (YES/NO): NO